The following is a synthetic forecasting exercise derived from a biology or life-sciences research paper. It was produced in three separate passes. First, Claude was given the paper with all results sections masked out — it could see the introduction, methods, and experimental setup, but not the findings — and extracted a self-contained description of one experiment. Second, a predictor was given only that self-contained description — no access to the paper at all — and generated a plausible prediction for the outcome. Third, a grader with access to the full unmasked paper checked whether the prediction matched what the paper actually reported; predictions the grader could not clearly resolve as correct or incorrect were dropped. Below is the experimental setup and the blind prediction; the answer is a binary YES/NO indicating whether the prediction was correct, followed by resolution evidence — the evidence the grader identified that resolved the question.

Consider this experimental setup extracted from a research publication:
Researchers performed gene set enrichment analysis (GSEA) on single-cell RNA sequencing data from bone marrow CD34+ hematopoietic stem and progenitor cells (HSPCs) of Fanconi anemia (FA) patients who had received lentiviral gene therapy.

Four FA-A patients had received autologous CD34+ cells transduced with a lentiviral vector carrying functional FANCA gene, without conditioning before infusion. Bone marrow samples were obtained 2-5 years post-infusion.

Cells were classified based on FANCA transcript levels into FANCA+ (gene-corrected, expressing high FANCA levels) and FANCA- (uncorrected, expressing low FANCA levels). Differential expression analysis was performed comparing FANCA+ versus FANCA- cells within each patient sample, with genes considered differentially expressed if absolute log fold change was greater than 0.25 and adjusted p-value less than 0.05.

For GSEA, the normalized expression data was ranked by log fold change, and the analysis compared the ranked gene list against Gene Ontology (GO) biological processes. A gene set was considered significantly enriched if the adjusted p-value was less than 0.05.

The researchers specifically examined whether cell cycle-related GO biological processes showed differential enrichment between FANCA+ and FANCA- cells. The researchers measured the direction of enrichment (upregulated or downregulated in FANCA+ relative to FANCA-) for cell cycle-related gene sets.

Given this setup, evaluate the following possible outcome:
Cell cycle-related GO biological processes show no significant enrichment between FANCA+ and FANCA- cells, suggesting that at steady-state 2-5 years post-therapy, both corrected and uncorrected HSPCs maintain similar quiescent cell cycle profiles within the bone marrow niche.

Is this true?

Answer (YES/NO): NO